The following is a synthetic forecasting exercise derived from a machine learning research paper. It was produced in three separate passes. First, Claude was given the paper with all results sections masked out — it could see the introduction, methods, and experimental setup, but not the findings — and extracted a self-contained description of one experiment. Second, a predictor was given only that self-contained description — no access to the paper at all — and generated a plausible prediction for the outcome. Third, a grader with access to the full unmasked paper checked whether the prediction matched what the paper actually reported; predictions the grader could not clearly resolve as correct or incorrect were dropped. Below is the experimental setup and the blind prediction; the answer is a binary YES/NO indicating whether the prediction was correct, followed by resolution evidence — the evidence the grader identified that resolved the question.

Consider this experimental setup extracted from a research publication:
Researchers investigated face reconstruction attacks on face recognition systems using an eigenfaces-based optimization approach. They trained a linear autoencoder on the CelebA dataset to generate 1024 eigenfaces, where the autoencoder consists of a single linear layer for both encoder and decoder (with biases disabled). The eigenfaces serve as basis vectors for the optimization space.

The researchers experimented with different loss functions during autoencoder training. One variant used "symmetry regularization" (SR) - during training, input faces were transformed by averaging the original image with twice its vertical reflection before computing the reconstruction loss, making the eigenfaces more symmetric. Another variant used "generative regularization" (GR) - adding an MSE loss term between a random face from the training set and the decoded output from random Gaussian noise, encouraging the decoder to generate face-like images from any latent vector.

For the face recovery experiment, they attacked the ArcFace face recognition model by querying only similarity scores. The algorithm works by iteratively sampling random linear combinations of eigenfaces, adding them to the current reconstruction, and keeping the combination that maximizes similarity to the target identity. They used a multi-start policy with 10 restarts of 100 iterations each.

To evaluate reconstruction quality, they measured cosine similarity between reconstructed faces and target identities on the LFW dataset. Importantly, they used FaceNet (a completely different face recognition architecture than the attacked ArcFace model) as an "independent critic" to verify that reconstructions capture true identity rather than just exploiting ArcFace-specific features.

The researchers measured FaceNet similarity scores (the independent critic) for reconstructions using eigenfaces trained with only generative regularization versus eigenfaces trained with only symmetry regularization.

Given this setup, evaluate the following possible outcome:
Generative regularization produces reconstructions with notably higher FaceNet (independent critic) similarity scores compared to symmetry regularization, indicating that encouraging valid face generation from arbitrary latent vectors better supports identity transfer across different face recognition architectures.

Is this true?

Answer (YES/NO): NO